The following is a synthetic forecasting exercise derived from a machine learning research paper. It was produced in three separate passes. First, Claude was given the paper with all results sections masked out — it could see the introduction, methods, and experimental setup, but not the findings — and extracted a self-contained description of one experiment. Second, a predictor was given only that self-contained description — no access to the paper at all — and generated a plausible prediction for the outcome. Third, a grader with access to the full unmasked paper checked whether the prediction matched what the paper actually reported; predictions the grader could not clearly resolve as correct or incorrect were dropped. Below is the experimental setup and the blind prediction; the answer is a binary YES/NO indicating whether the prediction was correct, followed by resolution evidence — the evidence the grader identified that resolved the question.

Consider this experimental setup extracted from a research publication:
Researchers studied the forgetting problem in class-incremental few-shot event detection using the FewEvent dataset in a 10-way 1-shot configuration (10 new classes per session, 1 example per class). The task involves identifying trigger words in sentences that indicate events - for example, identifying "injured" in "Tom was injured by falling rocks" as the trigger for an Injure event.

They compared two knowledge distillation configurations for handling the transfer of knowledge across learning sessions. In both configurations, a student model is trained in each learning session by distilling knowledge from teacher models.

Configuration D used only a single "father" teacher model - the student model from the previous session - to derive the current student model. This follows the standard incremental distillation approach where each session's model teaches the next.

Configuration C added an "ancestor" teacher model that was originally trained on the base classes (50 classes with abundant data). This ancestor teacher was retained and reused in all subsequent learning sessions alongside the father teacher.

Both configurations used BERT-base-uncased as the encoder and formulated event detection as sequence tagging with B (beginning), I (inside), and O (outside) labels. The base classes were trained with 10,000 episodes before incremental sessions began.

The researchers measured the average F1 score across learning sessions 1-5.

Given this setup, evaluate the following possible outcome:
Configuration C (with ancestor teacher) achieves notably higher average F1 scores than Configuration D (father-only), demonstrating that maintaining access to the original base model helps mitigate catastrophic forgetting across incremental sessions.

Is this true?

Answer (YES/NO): YES